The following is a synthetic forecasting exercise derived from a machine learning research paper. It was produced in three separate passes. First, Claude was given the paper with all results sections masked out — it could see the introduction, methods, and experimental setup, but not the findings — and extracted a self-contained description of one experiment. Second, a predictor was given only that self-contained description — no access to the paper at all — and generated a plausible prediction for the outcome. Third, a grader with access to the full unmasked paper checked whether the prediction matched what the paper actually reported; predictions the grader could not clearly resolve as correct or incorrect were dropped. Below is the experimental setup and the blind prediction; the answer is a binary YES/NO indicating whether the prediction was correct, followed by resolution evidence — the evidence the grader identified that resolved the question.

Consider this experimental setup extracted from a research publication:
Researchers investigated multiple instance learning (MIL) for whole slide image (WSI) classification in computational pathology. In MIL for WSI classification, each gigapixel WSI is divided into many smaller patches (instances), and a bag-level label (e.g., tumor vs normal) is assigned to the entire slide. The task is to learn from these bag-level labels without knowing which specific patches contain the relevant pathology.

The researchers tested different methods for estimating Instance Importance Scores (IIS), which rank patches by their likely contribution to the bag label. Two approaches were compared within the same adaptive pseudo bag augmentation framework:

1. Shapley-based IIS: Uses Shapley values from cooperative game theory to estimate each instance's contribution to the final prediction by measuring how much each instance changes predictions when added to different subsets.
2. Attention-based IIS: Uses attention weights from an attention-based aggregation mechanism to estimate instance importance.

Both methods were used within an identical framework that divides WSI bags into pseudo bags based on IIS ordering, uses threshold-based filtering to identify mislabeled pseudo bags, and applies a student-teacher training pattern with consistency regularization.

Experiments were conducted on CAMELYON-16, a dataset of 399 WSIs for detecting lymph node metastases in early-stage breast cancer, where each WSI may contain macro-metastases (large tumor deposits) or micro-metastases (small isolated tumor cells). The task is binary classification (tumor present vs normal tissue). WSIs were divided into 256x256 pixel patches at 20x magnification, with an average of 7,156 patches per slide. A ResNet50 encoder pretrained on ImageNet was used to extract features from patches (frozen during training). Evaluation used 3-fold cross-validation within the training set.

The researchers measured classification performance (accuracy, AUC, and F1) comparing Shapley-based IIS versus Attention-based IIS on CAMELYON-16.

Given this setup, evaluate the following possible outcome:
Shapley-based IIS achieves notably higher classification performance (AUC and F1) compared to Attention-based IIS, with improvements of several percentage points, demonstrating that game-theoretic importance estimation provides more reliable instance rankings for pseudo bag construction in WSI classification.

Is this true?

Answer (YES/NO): NO